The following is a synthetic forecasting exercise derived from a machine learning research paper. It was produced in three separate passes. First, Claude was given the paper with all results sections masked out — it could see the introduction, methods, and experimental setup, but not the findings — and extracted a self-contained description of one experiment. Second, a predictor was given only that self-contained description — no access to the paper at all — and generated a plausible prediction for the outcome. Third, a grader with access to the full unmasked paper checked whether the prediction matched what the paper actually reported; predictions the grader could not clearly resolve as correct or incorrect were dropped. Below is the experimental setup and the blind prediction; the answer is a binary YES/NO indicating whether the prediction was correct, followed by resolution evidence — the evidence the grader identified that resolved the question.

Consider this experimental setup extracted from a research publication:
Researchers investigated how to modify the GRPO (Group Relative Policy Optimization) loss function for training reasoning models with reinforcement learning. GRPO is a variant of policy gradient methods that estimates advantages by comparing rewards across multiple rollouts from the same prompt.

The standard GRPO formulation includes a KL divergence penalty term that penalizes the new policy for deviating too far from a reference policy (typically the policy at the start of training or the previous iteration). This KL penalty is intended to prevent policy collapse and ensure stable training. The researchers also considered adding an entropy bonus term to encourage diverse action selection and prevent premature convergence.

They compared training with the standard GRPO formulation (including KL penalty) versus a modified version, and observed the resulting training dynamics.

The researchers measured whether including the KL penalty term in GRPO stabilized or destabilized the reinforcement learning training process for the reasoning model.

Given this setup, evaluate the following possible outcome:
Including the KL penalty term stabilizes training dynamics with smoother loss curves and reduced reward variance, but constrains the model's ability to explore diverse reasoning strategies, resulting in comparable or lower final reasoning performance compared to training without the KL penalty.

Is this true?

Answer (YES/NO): NO